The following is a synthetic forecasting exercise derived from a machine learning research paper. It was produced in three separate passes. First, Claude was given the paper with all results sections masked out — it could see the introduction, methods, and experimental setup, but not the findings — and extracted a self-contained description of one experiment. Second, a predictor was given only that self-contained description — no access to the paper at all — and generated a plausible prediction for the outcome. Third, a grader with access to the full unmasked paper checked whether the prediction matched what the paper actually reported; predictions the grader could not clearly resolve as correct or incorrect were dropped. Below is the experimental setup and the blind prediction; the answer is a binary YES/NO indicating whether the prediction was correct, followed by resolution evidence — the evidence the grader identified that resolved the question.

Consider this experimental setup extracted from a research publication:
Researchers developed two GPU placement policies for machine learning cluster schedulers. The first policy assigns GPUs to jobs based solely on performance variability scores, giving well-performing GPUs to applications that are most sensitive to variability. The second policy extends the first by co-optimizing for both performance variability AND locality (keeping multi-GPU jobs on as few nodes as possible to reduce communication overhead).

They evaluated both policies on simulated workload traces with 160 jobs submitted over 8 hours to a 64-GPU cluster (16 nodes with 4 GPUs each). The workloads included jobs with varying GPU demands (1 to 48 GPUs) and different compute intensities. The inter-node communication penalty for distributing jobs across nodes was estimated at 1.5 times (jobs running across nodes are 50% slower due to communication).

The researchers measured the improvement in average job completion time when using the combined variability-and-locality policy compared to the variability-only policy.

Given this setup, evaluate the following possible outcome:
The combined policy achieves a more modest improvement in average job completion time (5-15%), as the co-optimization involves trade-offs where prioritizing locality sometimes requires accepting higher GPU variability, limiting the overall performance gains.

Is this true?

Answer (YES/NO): YES